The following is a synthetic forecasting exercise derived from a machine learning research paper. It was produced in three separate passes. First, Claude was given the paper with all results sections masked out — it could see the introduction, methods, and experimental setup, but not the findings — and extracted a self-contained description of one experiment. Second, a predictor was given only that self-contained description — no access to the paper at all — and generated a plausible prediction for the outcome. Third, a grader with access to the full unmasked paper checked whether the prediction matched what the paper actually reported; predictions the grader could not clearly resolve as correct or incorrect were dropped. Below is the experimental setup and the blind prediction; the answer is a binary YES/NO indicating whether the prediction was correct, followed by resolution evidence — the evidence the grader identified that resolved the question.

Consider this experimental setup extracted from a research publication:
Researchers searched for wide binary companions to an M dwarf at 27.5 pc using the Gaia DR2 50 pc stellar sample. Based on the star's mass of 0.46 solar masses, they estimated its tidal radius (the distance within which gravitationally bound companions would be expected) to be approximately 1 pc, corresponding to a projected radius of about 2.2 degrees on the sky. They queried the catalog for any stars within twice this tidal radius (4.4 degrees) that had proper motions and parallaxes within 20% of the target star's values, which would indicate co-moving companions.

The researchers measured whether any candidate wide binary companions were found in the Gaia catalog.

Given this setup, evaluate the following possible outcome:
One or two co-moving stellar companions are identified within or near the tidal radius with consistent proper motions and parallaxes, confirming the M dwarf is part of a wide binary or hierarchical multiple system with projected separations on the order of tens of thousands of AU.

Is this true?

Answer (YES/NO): NO